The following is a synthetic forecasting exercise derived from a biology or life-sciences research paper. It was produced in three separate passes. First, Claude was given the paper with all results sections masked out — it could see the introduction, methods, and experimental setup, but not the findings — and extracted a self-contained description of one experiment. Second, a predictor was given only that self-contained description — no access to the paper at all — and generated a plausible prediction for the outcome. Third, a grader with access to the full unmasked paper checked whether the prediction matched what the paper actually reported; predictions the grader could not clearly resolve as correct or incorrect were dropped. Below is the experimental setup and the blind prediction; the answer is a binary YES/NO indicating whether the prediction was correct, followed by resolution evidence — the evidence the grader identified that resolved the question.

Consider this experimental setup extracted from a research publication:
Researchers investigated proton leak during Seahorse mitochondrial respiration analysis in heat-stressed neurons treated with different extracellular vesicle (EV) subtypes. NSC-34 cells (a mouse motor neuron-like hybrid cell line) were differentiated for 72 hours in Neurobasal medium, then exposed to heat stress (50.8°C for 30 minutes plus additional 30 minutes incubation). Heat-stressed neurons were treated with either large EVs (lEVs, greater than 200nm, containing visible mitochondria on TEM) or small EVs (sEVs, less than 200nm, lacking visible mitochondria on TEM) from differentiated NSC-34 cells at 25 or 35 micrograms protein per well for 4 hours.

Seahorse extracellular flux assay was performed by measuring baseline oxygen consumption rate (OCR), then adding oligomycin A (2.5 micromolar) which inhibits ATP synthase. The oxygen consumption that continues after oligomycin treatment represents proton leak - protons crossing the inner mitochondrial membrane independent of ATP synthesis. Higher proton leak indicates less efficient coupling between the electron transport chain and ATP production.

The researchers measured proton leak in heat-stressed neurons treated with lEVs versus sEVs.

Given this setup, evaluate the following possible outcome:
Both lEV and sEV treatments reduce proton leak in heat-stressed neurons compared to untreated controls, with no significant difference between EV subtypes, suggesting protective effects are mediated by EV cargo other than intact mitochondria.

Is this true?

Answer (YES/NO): NO